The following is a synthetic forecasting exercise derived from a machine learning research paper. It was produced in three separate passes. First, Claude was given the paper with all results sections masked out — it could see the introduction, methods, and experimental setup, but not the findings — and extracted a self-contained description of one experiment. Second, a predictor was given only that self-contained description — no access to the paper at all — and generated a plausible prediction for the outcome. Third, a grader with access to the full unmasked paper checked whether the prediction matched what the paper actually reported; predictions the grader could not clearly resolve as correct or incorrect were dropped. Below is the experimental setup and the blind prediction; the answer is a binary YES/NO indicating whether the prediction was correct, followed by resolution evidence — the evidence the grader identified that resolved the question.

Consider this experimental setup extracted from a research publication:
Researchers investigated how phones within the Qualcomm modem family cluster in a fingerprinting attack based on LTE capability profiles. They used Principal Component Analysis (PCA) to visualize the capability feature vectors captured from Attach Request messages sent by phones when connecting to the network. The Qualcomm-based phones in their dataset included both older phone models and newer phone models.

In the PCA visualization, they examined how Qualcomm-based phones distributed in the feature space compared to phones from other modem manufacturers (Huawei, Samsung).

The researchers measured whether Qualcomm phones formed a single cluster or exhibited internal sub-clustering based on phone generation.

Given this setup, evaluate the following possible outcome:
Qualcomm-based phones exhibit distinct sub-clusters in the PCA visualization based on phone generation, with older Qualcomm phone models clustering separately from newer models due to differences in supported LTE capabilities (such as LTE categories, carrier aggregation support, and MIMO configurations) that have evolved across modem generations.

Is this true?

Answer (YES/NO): YES